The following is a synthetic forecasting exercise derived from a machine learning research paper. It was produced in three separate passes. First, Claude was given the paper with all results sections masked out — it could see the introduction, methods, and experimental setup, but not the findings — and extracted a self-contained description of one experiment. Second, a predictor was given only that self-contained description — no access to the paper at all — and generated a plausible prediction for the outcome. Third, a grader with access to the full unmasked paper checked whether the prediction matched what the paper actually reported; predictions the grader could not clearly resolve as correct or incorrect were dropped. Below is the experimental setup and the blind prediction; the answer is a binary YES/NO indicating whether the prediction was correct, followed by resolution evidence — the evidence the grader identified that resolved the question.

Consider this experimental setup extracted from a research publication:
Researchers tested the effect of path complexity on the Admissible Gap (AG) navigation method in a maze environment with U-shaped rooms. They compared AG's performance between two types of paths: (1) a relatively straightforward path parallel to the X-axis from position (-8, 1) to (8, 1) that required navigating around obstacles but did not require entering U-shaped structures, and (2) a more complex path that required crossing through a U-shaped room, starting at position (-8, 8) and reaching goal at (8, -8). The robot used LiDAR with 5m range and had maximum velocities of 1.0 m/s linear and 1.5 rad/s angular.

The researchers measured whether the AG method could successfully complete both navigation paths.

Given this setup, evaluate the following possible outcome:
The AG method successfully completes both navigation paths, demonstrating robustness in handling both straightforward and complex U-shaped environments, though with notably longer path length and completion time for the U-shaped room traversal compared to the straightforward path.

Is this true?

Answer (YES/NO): NO